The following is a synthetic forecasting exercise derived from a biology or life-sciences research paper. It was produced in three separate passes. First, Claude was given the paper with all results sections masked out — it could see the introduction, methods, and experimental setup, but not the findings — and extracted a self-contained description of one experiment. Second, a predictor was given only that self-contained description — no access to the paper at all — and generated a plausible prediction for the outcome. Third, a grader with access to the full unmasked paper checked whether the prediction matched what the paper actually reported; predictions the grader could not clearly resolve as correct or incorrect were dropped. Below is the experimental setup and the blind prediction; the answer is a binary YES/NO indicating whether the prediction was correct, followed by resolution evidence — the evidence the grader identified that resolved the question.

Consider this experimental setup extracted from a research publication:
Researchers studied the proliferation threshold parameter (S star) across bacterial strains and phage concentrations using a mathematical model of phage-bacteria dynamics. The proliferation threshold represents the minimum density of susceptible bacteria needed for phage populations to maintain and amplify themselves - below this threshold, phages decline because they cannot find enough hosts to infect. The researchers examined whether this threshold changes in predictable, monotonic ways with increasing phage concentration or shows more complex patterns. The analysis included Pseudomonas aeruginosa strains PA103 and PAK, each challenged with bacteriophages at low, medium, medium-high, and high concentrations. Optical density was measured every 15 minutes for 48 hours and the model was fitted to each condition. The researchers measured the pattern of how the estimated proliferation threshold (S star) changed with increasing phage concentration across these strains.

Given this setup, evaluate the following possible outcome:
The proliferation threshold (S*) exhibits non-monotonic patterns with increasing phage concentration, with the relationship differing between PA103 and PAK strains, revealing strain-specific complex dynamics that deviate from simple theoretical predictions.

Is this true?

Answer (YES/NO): NO